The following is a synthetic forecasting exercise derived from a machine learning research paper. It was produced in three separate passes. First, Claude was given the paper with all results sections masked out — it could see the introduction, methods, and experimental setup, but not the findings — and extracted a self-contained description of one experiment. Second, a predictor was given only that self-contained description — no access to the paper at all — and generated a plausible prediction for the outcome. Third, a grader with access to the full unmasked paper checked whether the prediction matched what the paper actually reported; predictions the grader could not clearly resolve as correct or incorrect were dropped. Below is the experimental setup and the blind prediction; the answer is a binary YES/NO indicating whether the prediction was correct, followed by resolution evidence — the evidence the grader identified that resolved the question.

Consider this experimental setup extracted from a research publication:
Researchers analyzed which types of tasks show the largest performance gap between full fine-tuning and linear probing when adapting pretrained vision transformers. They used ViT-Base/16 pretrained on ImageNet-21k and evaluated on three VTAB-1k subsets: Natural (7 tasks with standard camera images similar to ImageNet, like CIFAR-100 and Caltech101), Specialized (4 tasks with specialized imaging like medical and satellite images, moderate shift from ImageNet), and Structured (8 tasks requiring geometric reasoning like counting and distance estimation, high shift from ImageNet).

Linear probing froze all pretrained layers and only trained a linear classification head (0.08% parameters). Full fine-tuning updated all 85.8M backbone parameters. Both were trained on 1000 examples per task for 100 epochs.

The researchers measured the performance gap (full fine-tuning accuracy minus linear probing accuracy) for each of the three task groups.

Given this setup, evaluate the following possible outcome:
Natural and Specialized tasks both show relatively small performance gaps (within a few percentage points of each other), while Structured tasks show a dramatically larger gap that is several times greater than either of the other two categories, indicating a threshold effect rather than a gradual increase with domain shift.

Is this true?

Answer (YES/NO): YES